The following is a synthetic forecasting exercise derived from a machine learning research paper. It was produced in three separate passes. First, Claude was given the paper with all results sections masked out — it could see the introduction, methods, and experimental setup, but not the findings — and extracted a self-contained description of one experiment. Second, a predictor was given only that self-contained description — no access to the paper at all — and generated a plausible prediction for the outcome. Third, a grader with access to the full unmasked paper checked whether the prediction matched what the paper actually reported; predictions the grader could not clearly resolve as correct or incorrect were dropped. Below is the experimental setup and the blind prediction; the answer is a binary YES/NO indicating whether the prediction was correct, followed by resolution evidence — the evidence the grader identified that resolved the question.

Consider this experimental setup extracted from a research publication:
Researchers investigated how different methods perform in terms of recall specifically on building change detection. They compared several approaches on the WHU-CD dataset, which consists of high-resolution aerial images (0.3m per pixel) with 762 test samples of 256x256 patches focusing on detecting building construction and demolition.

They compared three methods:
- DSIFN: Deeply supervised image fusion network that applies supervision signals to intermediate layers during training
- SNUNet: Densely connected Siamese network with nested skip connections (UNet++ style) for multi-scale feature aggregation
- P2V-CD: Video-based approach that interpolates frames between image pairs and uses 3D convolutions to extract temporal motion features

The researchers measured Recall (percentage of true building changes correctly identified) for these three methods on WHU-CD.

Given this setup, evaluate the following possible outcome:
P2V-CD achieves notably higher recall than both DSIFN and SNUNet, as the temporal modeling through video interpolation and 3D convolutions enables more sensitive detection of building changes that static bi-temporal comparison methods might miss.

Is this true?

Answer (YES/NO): YES